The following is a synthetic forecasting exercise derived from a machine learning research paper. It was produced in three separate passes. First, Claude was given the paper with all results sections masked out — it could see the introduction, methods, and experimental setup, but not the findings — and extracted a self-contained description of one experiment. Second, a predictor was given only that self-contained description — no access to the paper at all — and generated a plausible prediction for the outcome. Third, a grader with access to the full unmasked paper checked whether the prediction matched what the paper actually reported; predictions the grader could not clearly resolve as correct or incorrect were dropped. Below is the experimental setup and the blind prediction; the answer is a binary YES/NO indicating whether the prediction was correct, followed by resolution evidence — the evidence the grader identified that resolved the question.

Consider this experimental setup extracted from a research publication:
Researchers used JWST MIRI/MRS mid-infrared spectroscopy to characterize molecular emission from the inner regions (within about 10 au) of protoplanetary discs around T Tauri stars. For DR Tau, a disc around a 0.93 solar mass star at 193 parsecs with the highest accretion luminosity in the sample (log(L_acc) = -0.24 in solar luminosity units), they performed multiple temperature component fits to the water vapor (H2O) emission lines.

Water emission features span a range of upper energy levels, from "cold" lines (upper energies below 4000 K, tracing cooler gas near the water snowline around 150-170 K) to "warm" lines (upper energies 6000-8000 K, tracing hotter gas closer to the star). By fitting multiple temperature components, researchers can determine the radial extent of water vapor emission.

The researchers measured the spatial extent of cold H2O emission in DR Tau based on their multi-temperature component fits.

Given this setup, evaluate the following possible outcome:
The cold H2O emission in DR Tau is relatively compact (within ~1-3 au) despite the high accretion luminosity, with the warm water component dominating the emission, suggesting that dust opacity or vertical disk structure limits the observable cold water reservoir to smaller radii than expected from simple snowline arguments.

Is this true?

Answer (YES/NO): NO